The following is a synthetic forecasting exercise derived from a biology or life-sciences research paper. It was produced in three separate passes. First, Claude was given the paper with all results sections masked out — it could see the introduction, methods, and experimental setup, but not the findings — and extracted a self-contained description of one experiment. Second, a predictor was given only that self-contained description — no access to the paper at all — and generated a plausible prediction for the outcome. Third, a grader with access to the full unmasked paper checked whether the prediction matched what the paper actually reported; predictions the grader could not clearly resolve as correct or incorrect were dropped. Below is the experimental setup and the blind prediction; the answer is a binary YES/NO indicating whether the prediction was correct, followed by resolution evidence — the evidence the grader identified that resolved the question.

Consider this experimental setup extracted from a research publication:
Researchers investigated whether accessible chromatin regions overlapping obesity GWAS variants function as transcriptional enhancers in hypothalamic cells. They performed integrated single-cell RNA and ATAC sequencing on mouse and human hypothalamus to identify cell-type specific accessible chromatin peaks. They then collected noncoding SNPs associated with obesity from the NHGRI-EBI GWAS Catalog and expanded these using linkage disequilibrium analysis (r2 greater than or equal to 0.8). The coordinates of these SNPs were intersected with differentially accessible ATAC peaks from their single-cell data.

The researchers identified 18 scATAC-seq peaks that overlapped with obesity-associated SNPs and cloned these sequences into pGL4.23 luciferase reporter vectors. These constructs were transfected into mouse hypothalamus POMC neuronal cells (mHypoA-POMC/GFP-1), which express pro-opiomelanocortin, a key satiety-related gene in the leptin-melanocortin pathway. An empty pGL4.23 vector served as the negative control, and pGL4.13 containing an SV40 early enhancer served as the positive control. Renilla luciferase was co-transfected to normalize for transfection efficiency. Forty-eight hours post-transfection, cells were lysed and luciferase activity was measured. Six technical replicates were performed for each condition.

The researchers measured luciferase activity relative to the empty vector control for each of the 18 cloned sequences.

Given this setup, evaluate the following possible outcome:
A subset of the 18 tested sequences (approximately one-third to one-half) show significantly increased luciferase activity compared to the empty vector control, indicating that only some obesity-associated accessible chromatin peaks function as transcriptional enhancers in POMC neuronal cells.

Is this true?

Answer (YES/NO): NO